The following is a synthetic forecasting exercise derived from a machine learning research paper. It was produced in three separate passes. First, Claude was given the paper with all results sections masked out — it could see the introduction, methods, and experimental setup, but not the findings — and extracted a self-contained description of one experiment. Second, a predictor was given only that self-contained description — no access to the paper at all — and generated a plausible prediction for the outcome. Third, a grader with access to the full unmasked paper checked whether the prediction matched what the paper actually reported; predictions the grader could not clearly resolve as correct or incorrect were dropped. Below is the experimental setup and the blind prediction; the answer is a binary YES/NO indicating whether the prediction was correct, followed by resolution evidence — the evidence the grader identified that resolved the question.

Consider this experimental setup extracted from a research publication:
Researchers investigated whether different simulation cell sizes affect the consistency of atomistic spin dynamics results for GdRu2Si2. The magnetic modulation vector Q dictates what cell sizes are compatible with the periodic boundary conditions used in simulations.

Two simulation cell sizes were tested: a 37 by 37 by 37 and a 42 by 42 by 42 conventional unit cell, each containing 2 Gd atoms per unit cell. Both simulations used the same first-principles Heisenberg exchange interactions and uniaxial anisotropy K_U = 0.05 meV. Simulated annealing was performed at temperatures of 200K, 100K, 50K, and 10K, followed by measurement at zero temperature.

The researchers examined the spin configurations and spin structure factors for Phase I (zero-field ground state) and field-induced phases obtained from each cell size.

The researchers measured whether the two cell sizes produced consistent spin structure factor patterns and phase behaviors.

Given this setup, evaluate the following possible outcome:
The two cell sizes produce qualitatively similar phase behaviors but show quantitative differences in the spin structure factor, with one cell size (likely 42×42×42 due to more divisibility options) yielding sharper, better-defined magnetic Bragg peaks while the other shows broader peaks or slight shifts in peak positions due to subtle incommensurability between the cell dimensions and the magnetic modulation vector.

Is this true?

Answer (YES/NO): NO